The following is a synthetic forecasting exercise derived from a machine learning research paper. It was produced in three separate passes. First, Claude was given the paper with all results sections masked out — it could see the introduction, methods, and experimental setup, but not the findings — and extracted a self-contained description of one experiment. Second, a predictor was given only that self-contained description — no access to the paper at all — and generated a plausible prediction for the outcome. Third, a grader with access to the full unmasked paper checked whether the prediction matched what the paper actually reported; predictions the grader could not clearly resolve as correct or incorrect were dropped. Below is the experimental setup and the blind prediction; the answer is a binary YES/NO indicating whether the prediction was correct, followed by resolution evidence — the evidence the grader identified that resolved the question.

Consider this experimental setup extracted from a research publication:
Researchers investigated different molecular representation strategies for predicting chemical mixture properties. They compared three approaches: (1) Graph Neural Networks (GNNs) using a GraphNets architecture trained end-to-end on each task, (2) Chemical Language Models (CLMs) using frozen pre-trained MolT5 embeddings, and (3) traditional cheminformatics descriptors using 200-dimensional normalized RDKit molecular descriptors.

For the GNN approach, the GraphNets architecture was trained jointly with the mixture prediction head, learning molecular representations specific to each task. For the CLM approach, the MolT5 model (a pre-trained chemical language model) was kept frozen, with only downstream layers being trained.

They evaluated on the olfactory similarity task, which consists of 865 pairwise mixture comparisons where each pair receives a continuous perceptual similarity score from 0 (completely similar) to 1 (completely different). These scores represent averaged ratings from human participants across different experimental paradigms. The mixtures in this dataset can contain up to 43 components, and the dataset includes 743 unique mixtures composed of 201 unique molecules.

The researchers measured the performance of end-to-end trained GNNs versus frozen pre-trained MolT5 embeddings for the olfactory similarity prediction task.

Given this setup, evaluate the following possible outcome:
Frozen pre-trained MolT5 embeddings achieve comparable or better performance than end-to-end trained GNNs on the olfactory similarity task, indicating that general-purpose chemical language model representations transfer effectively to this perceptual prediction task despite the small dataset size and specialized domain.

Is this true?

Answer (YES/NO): YES